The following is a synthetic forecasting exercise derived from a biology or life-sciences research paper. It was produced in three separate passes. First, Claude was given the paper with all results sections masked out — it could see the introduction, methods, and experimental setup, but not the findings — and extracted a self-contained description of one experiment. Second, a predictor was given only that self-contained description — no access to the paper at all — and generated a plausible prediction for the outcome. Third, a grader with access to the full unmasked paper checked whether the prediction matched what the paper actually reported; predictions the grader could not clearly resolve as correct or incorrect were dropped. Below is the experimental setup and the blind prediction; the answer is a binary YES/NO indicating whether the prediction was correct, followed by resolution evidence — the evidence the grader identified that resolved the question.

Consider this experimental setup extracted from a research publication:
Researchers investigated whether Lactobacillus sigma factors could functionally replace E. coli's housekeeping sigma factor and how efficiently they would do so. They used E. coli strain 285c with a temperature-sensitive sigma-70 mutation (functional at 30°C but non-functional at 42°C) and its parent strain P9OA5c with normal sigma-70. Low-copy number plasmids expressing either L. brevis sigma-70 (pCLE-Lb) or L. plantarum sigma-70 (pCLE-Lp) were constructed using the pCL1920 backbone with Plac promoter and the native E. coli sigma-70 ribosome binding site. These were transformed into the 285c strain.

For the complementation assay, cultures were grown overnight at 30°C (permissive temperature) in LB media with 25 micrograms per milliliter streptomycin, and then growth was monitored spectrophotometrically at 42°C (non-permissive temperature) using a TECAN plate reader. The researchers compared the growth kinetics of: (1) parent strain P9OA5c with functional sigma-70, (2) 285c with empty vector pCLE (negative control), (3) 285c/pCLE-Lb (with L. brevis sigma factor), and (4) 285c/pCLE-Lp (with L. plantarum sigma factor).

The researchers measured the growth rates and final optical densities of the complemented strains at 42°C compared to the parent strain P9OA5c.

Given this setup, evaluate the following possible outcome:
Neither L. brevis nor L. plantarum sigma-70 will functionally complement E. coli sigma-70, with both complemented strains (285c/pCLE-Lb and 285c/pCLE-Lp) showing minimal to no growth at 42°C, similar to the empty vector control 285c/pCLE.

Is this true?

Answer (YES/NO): NO